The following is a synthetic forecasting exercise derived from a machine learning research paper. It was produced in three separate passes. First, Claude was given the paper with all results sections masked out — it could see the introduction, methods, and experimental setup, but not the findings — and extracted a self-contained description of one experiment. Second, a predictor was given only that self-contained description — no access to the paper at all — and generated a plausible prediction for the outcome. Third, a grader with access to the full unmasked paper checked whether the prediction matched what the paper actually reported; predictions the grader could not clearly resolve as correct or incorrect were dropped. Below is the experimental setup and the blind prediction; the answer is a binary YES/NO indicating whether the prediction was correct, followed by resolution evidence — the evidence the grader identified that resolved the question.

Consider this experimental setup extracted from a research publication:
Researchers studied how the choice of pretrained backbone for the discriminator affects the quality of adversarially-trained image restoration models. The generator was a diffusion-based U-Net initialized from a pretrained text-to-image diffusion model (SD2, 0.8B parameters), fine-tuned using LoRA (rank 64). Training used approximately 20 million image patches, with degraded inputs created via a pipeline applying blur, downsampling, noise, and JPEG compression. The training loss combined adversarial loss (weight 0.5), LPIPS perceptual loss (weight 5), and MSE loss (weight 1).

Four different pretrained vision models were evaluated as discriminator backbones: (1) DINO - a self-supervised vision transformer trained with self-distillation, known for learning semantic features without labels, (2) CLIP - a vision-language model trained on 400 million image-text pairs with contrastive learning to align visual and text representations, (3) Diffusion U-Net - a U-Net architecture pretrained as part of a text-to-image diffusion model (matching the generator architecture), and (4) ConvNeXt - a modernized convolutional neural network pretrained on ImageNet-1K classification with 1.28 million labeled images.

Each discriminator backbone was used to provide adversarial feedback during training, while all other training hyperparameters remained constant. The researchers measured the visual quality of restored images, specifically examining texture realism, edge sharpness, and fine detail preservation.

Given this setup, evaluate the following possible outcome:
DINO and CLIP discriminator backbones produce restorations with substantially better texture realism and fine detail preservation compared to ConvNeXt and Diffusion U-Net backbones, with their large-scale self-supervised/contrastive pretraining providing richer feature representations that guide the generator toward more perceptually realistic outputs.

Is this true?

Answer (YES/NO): NO